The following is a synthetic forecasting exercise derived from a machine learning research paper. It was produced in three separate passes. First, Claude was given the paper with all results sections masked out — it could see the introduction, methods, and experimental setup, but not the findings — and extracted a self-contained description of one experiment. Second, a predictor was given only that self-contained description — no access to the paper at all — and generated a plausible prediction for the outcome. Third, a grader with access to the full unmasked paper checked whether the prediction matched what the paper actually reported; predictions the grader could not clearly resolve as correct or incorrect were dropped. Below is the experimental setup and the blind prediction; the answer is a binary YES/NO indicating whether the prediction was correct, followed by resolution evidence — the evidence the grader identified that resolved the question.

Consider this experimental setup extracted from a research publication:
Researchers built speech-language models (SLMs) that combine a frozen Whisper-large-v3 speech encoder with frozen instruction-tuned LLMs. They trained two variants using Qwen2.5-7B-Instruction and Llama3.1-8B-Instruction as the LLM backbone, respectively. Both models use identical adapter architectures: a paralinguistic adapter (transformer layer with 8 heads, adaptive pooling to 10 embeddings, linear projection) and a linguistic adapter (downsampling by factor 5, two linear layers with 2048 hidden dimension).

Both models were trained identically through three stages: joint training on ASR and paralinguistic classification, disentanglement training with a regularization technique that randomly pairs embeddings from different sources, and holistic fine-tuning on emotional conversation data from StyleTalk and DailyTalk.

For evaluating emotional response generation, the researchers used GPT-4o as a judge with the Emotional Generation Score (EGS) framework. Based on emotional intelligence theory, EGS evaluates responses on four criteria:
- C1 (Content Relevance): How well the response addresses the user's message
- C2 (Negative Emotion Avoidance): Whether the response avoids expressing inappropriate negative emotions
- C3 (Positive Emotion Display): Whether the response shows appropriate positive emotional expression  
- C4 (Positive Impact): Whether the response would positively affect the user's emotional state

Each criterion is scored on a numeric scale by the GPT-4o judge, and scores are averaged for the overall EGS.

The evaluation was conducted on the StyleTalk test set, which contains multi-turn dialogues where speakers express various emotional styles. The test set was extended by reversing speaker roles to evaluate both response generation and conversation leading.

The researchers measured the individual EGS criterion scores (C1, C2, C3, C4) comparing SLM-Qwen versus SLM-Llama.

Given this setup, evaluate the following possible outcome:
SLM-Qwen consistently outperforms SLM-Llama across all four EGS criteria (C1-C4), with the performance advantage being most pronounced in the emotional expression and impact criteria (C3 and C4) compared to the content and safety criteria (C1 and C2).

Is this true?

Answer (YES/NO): NO